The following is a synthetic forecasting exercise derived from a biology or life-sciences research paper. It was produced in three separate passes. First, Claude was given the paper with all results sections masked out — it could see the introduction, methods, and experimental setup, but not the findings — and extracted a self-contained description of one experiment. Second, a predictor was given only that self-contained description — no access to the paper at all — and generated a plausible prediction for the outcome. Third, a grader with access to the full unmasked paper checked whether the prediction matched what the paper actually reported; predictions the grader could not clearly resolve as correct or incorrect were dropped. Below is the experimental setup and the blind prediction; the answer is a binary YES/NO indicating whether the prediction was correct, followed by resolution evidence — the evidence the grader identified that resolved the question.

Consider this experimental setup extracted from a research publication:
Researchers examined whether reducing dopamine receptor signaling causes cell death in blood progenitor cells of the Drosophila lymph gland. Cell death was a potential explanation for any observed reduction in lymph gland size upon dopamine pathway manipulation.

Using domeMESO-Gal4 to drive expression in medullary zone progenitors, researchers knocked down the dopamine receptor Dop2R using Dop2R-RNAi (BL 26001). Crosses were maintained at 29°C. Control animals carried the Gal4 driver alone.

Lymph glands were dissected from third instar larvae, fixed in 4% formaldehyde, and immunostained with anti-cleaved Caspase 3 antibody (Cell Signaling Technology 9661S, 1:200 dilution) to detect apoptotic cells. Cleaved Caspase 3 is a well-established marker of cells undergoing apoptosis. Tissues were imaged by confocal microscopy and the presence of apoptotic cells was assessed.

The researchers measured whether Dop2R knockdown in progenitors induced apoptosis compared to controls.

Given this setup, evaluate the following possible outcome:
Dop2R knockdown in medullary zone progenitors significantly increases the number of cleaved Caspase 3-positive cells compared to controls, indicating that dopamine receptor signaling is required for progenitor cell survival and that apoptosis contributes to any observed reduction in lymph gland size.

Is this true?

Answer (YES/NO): NO